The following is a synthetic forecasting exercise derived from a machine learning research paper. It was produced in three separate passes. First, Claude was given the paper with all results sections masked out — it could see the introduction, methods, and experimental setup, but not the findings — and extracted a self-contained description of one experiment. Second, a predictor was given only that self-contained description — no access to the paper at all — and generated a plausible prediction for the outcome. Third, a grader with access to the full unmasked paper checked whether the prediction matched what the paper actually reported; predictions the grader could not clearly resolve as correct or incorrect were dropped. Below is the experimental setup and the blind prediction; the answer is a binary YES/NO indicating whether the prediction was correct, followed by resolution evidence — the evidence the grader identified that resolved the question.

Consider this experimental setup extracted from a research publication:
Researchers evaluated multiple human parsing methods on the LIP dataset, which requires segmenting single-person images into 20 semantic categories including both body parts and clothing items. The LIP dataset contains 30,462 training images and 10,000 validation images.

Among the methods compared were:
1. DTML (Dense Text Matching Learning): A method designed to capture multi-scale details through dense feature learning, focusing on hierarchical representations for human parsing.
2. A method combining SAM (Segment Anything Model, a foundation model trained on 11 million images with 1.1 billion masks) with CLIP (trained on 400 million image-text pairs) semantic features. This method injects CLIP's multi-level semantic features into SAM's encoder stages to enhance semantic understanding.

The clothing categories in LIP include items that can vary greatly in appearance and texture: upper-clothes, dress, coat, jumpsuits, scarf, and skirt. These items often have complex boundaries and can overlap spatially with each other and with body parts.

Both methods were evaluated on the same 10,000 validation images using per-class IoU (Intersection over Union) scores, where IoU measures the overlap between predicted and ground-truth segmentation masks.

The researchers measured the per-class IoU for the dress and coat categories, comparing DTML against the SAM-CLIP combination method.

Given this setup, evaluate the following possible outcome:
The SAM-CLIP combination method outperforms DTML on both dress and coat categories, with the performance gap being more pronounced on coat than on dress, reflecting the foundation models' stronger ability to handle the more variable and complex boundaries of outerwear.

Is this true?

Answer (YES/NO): NO